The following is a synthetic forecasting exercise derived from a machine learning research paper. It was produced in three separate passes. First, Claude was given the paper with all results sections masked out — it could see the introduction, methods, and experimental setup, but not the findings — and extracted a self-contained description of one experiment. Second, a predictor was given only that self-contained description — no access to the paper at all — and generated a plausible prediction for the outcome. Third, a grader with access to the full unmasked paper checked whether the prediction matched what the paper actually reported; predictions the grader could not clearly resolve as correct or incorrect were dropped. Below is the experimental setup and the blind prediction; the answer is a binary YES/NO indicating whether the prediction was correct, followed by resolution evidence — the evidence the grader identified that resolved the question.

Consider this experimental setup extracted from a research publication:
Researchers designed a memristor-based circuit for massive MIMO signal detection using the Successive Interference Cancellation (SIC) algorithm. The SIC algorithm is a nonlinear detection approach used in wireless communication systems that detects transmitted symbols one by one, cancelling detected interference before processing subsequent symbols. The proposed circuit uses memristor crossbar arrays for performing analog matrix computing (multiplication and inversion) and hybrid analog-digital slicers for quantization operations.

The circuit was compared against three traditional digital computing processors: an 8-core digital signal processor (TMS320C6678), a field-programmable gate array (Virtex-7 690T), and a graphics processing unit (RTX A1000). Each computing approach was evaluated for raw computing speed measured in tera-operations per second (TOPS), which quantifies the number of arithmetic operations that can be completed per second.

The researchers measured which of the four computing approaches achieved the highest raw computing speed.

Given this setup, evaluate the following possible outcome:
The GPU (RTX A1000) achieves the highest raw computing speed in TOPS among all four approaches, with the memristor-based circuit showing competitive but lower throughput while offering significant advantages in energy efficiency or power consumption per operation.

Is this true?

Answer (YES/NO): YES